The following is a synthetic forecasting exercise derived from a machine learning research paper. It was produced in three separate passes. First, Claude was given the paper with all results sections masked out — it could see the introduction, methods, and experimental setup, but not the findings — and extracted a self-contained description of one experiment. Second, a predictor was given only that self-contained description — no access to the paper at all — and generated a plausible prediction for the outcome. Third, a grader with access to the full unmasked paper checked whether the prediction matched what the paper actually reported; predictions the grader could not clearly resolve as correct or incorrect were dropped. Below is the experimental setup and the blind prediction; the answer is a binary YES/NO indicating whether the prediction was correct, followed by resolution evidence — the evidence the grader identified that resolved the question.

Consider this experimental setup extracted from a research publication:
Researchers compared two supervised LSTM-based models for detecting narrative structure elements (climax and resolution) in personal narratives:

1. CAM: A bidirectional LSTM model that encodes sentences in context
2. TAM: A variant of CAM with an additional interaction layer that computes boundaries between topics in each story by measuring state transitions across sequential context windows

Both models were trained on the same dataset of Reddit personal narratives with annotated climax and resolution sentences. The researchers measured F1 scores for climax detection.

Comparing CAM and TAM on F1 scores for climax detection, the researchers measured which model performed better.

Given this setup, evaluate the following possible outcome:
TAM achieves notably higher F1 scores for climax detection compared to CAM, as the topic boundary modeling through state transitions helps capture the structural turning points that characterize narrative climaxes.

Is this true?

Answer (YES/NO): NO